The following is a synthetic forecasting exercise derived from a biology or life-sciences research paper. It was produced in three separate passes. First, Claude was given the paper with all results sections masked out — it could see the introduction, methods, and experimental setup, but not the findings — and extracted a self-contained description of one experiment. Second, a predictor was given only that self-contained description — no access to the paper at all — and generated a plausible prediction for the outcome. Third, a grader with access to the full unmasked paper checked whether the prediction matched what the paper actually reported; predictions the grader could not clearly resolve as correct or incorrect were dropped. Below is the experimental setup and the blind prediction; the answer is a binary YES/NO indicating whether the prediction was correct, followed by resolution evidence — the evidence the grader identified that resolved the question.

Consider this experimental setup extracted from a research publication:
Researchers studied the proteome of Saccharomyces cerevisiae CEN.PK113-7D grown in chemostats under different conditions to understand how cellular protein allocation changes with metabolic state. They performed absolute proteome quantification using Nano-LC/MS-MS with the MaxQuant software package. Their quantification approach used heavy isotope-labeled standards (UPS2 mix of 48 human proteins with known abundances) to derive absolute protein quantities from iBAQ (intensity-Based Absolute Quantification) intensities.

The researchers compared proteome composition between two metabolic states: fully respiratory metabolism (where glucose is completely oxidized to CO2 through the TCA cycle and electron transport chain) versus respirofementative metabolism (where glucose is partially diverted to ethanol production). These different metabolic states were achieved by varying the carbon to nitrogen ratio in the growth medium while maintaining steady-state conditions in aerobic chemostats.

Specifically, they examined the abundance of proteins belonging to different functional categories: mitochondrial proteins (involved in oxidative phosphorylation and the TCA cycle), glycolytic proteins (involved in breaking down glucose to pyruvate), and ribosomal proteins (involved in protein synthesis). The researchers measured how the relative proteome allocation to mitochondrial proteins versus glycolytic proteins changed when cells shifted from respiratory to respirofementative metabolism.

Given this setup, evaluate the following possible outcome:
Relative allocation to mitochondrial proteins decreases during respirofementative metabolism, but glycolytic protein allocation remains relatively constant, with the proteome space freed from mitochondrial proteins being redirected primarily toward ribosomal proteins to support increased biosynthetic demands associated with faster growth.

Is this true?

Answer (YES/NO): NO